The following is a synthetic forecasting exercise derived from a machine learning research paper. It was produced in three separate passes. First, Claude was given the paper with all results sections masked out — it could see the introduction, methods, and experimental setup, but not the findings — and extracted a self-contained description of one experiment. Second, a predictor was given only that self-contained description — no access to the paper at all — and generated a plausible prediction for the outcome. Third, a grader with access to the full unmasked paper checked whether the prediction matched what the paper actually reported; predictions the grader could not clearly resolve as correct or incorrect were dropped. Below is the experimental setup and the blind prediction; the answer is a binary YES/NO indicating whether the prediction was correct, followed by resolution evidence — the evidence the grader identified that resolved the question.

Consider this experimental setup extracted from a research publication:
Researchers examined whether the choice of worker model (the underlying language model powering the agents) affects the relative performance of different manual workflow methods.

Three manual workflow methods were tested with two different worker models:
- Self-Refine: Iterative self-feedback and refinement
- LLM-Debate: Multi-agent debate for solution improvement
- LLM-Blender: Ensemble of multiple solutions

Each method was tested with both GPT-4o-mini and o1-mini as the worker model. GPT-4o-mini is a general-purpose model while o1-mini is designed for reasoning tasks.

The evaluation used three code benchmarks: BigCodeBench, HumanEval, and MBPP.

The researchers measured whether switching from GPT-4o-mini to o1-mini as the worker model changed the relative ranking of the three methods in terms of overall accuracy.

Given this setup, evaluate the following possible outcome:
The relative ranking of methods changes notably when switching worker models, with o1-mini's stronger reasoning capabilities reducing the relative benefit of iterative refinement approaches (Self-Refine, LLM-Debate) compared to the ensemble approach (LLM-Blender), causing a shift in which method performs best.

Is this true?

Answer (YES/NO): NO